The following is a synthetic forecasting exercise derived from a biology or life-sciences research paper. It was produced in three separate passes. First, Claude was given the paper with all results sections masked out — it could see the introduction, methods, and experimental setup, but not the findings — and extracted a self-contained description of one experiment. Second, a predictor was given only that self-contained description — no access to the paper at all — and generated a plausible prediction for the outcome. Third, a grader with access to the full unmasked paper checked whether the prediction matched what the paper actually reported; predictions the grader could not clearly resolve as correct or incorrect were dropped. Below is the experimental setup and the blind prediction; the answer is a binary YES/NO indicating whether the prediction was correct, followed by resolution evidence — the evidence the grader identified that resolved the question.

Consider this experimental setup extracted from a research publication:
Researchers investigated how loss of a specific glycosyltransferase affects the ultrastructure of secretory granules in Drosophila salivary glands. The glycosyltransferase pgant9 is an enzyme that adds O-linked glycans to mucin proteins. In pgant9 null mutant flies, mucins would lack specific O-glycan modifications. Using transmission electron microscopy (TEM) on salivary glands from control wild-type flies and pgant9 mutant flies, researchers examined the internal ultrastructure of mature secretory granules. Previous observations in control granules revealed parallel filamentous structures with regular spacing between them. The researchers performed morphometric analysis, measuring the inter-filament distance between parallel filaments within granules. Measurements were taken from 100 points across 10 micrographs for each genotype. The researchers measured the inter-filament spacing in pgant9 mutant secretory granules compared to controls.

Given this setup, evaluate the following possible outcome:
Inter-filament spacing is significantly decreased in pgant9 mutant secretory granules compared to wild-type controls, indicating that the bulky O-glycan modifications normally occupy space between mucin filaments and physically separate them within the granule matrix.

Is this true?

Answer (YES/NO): YES